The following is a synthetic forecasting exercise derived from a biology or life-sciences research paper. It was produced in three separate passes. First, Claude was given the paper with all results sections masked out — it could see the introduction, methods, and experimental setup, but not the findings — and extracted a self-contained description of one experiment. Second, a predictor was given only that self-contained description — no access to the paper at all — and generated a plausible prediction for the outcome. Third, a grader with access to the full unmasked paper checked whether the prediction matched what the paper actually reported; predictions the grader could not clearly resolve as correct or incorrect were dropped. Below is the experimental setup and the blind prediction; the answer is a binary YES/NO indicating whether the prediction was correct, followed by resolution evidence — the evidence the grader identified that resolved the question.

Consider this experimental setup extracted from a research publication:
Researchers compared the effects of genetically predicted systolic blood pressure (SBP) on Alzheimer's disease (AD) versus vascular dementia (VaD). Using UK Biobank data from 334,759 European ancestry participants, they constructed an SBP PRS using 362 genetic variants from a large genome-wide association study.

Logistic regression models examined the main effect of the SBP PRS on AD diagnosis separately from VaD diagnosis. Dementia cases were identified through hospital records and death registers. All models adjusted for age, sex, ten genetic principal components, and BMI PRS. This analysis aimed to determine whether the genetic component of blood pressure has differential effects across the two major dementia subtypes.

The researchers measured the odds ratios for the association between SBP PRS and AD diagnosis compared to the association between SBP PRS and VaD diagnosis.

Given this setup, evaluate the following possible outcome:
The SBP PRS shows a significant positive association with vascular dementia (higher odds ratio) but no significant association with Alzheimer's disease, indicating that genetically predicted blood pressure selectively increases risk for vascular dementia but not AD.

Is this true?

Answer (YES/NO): NO